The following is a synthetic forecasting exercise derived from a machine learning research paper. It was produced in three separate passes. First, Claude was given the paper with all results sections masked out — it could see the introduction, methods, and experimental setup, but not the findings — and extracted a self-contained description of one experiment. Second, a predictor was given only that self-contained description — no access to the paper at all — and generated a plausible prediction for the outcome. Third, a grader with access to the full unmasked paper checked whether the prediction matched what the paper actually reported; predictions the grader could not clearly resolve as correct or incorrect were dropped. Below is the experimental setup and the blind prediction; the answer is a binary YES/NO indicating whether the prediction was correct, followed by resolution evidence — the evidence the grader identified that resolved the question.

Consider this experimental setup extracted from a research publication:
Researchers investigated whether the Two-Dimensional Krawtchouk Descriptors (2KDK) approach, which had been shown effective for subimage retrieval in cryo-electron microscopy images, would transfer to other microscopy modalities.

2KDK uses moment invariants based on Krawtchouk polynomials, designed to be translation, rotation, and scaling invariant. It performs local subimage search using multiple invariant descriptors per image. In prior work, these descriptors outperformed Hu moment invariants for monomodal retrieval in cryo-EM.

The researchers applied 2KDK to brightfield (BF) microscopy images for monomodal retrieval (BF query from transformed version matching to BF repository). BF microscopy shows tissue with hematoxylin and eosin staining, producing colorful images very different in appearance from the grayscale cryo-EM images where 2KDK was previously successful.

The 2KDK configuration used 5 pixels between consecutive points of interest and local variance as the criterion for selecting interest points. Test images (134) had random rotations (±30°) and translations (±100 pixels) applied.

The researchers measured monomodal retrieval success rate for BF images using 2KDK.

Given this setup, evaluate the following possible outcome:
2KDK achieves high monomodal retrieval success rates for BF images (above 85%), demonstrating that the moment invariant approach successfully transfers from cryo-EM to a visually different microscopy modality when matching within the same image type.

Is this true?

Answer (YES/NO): NO